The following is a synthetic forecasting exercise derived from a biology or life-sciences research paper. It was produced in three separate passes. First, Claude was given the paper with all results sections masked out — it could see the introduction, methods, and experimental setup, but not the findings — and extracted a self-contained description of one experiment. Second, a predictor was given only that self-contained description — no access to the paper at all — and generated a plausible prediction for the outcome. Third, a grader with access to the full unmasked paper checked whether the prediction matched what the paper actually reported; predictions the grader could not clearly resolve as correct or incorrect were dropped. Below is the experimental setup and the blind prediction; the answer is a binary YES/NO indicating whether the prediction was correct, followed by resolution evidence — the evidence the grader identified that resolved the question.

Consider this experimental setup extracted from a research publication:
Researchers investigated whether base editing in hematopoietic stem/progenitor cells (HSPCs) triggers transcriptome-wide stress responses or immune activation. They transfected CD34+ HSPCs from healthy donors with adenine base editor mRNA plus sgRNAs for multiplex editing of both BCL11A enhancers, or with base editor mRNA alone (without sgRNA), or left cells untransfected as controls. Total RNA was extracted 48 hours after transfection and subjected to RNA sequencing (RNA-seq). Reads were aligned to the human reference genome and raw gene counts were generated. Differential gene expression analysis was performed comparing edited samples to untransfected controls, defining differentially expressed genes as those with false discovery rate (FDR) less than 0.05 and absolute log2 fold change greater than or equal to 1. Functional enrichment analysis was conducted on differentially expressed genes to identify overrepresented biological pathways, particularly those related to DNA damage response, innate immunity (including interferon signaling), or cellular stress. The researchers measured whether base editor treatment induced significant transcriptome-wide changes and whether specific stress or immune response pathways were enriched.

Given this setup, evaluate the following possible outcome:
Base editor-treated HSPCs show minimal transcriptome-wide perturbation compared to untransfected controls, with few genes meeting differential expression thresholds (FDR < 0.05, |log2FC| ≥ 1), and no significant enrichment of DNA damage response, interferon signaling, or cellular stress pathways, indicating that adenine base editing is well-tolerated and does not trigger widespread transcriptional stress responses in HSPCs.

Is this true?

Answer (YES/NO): YES